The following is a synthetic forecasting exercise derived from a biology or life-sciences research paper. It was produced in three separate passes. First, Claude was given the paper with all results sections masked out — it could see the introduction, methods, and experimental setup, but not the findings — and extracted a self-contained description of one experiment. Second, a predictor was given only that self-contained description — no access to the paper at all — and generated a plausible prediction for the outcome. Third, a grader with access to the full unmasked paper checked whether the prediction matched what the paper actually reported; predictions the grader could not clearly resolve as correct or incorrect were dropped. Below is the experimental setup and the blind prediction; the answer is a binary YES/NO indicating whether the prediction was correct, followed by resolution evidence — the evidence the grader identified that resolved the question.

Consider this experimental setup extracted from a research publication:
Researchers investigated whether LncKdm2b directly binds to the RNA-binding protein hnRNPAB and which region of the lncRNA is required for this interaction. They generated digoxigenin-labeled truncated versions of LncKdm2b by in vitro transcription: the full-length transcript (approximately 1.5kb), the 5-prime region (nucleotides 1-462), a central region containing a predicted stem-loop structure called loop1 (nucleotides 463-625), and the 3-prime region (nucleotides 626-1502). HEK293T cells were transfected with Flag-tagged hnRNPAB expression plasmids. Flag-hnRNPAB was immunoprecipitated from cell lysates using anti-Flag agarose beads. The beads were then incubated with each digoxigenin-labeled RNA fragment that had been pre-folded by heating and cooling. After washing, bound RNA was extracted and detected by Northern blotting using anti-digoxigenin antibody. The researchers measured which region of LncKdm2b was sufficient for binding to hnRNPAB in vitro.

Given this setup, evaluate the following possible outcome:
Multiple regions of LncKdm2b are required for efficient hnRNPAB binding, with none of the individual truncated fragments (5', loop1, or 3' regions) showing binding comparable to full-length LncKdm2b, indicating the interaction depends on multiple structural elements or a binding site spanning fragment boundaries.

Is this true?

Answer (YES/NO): NO